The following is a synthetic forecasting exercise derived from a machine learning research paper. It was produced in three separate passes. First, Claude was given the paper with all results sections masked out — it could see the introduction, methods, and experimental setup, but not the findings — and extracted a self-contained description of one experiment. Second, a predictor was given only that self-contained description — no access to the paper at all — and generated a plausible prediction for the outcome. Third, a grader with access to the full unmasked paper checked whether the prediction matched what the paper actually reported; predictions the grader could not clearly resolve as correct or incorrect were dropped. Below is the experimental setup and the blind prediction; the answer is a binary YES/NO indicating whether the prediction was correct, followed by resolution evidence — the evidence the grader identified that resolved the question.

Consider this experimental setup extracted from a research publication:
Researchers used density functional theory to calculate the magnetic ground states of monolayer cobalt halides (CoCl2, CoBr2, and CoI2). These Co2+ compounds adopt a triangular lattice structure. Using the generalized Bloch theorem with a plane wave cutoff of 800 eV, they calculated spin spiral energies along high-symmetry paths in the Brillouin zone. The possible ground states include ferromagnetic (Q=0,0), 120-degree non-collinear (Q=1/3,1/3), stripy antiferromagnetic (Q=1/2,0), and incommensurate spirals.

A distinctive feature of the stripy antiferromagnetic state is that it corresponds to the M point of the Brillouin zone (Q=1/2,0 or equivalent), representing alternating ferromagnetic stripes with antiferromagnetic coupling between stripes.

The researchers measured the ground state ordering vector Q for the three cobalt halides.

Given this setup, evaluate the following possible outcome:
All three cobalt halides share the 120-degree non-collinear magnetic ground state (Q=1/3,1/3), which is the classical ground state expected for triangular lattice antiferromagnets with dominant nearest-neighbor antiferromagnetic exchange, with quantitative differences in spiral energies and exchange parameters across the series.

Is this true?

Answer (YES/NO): NO